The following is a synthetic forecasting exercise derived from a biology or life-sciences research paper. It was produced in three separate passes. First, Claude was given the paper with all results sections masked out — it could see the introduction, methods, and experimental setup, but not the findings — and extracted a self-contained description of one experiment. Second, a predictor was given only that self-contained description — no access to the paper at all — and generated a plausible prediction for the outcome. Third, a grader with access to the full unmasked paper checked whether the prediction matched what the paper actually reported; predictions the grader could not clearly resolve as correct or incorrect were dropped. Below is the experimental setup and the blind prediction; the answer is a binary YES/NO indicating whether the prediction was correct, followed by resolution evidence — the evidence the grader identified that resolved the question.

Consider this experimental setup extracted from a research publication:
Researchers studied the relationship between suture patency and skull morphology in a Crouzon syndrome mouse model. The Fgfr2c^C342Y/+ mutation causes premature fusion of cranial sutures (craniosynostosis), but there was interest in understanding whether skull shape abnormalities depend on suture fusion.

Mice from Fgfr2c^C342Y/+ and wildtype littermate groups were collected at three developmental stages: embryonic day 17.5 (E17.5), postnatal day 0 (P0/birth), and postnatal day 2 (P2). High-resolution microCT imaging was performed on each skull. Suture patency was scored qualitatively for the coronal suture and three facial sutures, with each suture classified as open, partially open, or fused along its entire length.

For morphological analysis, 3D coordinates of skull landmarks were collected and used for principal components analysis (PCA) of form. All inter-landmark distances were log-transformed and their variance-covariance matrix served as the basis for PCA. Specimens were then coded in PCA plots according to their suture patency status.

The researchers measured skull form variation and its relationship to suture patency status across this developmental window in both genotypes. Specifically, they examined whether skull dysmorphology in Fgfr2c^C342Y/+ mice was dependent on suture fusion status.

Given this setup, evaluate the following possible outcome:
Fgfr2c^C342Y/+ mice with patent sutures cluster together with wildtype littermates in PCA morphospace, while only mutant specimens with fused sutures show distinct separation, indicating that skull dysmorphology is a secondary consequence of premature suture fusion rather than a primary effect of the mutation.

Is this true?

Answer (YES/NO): NO